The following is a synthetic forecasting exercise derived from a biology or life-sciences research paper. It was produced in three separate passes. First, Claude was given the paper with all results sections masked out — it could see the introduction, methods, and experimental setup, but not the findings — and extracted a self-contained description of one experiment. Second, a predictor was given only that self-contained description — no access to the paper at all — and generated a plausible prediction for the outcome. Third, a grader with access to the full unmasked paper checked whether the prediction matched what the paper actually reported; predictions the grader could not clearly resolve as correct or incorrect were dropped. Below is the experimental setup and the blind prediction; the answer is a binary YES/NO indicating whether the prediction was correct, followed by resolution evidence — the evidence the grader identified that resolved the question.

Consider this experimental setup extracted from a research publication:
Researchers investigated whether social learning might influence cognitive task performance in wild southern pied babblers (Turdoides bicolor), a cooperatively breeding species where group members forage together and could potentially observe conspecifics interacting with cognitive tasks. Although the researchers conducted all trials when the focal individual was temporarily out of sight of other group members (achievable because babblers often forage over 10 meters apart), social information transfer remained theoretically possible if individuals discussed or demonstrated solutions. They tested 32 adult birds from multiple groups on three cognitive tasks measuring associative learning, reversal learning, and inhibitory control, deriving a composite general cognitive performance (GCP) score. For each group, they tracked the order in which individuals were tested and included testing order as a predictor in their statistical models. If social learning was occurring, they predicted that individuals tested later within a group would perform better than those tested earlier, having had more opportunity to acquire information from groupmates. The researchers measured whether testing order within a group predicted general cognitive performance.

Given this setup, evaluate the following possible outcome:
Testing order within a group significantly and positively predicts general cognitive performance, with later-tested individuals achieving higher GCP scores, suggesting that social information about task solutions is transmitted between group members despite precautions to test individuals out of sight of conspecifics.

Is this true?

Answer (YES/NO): NO